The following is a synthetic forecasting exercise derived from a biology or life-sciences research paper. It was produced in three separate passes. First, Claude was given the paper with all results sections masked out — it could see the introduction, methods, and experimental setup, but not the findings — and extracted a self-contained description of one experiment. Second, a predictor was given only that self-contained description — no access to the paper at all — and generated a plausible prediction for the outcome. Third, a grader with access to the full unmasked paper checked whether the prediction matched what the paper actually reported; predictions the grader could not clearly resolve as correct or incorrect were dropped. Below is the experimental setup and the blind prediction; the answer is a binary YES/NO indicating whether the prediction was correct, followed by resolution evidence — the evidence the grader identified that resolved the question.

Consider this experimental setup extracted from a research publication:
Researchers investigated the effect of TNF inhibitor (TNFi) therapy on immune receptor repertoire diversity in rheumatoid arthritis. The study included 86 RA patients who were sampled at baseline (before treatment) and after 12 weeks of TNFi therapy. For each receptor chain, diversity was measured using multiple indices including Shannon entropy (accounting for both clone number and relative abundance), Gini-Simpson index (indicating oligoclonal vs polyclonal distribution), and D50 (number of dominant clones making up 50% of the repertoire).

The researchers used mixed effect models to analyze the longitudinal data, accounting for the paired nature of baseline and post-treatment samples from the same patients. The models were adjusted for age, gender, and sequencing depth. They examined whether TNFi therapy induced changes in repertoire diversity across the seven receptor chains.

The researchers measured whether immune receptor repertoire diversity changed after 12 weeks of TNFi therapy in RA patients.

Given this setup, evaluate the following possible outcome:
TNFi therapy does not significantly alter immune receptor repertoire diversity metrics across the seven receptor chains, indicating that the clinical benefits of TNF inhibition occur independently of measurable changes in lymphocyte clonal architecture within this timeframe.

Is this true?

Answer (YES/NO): NO